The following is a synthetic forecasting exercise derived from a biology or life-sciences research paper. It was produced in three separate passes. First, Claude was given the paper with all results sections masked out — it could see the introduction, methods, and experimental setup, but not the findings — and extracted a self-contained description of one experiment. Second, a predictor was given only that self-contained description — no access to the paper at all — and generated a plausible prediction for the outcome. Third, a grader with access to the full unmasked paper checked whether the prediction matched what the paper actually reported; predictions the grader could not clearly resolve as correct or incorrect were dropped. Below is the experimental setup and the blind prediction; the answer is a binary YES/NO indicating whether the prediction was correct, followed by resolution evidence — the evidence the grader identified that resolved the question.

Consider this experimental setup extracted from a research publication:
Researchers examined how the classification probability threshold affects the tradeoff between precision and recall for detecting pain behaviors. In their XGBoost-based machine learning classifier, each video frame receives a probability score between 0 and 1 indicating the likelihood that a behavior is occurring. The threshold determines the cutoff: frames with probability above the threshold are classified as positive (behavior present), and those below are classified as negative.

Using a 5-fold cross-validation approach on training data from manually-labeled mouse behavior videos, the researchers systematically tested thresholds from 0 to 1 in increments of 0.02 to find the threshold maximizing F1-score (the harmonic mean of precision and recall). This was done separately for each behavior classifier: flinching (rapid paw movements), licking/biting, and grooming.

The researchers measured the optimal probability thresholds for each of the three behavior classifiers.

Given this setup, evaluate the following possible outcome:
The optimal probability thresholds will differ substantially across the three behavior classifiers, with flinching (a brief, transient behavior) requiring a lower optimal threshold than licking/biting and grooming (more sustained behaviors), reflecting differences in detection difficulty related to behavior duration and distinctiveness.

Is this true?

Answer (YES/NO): NO